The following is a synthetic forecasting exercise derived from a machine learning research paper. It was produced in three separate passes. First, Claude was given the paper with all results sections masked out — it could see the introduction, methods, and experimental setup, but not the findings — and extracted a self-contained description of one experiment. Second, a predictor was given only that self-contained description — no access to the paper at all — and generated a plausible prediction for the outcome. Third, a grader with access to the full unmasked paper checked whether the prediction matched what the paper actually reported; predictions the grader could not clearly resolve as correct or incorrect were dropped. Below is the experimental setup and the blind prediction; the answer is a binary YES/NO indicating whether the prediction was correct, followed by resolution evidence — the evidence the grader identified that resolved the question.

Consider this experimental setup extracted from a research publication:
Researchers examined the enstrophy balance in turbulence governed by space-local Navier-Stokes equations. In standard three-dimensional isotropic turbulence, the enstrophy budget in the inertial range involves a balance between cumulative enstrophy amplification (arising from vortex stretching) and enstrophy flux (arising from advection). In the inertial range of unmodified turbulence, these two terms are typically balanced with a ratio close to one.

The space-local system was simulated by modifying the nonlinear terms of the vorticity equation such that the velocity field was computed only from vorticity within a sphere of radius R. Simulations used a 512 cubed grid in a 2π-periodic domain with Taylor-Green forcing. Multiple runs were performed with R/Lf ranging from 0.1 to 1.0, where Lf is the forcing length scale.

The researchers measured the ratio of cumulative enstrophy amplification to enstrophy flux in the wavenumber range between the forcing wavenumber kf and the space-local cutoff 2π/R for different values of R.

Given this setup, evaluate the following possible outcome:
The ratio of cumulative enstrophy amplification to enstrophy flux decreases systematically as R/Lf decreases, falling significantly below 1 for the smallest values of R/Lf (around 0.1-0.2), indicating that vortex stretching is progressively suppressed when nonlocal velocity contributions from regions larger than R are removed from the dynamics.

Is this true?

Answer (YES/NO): YES